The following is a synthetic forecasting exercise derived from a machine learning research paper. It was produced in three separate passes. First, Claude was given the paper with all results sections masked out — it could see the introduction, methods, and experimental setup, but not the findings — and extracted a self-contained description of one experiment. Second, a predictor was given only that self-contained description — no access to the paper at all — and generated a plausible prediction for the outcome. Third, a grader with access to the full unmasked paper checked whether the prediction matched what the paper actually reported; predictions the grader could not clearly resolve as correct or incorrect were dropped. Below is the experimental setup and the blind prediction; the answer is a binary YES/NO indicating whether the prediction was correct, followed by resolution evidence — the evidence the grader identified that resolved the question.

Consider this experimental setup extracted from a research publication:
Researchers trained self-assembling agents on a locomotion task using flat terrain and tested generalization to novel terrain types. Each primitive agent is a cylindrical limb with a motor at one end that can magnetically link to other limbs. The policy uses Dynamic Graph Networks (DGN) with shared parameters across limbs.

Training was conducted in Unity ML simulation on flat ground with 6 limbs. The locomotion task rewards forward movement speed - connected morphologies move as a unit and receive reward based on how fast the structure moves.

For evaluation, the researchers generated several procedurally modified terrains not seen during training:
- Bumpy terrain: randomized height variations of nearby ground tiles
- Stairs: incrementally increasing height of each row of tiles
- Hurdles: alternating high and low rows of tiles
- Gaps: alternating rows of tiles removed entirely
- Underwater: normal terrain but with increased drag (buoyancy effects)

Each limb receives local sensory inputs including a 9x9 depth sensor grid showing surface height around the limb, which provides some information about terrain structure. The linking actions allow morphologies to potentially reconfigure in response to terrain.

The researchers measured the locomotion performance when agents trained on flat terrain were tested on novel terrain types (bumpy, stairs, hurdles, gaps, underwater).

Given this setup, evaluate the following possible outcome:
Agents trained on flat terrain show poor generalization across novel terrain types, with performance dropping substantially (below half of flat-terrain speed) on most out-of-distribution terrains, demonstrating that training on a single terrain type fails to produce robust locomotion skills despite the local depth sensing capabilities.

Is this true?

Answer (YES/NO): NO